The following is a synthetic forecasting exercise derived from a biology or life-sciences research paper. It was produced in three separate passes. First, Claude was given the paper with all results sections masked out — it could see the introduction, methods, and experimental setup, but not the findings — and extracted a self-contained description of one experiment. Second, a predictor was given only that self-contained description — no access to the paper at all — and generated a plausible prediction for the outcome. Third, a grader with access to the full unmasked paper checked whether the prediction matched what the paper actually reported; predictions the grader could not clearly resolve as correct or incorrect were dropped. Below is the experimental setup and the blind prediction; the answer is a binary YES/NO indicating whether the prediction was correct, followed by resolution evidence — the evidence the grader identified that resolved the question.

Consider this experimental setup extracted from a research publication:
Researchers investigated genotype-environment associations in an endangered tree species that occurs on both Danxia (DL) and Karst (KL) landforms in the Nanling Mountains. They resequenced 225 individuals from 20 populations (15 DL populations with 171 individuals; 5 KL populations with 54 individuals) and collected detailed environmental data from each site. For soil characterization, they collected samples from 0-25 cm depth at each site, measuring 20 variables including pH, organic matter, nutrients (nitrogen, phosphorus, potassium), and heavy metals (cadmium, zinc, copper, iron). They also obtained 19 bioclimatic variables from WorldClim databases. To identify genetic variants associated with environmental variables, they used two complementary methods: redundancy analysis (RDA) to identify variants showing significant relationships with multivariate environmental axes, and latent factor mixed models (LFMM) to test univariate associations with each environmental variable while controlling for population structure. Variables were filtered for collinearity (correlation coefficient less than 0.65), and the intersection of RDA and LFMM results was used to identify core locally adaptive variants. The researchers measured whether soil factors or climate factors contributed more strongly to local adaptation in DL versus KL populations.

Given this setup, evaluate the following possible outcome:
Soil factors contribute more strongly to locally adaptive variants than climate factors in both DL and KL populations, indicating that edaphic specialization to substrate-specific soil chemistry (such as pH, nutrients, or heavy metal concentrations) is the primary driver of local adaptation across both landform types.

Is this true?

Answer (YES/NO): NO